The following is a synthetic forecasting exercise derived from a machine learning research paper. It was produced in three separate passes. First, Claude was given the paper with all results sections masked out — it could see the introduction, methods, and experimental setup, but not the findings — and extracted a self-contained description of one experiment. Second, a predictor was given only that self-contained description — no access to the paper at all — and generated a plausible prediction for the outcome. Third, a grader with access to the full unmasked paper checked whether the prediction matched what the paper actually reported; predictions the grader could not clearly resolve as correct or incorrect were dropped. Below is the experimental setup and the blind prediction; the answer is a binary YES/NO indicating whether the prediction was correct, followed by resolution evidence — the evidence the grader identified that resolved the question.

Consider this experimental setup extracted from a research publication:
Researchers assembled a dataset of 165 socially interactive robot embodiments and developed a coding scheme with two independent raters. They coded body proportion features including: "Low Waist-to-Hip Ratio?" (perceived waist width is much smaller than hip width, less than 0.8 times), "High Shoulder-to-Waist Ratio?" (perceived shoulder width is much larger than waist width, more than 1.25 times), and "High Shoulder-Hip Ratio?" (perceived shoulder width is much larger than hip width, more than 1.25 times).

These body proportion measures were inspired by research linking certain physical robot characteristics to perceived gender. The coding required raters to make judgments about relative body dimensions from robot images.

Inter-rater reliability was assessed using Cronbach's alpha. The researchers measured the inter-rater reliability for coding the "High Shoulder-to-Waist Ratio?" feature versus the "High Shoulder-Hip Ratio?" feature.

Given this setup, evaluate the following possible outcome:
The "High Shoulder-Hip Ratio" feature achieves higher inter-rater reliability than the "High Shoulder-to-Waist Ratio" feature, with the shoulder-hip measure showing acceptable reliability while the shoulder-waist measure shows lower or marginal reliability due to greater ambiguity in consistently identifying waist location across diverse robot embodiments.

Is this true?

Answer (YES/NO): NO